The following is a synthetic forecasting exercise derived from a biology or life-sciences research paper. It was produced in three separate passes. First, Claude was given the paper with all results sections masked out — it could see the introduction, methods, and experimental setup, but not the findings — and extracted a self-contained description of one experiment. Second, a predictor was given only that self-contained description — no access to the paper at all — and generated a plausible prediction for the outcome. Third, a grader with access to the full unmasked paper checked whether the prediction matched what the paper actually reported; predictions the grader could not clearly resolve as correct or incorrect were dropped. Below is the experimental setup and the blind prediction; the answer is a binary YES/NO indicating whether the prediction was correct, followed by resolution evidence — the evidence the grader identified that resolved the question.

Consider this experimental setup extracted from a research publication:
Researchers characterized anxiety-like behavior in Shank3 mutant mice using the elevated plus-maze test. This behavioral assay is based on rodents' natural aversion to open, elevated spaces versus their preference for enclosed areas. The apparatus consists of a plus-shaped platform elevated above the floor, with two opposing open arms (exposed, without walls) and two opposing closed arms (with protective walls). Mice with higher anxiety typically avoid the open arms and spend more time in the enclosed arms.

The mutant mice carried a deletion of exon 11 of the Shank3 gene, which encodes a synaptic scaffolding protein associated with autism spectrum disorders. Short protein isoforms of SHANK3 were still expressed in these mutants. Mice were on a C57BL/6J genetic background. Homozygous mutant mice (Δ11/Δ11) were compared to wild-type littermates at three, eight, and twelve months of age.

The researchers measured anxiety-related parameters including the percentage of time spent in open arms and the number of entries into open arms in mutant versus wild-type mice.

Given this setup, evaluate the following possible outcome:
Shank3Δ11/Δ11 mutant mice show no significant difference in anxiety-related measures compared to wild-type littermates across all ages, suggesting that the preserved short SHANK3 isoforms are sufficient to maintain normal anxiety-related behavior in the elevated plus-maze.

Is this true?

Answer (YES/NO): NO